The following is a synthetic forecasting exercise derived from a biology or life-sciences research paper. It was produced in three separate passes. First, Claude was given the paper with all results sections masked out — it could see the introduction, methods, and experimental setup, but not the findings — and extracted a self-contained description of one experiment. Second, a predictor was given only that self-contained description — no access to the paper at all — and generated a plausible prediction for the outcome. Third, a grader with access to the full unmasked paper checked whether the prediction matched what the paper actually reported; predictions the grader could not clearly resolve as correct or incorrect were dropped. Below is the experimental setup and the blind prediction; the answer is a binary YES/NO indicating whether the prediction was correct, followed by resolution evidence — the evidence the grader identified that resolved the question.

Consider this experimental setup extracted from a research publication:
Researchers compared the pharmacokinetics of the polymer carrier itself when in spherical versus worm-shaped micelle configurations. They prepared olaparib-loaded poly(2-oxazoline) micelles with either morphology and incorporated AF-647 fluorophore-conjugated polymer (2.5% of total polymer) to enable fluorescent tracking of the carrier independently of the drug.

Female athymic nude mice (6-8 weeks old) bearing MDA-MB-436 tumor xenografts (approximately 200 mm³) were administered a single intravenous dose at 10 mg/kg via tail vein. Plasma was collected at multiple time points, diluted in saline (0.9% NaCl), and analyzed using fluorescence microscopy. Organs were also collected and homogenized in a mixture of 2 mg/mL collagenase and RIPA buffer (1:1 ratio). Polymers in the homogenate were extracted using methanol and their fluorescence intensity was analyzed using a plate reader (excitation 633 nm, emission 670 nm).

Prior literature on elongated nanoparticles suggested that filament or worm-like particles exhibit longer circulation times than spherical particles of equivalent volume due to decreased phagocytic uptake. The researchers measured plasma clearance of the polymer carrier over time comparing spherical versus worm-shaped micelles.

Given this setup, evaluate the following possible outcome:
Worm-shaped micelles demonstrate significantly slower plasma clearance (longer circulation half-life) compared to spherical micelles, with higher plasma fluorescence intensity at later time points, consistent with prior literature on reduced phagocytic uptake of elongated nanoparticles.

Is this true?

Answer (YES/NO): YES